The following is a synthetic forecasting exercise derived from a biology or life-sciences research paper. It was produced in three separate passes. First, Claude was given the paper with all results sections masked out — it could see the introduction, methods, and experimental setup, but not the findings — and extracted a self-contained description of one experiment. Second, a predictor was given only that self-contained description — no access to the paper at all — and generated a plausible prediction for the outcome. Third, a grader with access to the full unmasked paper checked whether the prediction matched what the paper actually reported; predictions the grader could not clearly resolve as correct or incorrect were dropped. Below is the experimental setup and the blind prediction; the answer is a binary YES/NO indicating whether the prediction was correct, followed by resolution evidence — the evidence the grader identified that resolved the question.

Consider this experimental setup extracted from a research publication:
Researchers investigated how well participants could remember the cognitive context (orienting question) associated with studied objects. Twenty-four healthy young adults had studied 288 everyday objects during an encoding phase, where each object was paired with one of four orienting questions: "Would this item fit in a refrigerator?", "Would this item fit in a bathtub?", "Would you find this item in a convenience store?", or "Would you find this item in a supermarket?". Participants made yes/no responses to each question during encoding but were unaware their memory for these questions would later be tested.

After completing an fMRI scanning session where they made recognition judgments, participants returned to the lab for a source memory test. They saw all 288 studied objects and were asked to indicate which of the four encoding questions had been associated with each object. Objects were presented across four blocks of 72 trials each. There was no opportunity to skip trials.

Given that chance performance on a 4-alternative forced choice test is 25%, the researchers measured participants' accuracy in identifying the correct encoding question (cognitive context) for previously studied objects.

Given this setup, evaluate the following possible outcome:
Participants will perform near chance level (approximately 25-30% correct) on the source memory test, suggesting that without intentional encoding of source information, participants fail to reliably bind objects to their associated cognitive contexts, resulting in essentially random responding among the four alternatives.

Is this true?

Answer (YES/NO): NO